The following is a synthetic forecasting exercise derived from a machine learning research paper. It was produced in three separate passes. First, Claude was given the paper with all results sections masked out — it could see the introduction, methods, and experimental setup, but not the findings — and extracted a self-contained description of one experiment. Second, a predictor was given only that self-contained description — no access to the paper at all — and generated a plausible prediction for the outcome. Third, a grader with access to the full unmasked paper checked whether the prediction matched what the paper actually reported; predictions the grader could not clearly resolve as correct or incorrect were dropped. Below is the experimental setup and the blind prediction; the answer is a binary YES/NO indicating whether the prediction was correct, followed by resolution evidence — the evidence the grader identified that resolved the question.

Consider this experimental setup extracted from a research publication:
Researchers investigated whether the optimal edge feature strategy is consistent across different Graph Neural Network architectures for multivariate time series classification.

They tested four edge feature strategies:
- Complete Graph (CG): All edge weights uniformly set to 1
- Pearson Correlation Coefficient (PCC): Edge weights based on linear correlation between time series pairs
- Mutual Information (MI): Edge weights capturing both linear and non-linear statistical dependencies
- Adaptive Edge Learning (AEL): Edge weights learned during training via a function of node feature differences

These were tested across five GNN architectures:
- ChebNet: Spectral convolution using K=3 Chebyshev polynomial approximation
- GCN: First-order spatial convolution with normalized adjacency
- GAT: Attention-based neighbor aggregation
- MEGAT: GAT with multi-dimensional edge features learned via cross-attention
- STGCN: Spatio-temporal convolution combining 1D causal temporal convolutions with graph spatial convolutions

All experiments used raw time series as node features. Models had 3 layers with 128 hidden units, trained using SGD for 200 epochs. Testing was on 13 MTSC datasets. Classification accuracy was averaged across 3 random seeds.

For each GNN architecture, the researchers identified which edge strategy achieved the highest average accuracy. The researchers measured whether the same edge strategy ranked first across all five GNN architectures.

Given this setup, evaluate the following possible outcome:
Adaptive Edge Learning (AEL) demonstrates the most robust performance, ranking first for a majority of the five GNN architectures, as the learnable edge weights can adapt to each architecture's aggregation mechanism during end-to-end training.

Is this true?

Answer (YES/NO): YES